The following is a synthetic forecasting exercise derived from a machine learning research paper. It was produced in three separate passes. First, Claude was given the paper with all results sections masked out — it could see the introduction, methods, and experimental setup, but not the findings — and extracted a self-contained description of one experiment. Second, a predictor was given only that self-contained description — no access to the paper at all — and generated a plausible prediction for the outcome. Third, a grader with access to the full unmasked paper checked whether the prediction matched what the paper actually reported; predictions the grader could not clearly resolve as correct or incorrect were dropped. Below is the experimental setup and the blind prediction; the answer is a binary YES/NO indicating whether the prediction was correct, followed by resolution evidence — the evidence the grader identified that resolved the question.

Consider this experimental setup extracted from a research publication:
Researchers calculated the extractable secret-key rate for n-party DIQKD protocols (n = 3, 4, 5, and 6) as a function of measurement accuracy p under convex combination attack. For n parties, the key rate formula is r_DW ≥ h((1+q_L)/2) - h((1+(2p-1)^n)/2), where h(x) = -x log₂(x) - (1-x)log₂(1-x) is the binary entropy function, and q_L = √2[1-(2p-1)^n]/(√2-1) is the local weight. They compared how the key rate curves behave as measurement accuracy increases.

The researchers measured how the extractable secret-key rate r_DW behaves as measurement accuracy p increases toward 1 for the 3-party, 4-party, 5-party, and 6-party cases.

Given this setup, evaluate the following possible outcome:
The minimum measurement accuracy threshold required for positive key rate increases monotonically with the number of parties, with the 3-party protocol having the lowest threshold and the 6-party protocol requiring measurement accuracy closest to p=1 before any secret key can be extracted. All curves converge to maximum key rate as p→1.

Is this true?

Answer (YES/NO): YES